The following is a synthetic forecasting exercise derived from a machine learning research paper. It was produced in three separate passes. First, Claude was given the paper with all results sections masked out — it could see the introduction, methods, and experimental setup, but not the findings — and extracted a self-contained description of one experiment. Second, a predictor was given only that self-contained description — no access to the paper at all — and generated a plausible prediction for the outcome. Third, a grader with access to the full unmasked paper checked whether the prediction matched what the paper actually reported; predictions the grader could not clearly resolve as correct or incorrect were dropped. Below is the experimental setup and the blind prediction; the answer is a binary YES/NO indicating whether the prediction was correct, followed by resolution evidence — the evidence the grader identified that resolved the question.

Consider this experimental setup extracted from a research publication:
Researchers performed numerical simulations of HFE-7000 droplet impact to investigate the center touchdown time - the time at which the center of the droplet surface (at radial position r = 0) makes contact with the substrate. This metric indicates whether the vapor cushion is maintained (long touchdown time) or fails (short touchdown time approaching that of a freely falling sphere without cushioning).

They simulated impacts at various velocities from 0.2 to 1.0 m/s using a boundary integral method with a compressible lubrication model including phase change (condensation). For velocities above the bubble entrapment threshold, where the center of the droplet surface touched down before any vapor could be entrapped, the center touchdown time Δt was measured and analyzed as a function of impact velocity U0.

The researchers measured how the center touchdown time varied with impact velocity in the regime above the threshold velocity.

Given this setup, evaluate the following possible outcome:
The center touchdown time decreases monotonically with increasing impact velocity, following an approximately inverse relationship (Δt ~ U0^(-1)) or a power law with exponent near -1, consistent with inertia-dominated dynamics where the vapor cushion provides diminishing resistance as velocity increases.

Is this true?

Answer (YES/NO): NO